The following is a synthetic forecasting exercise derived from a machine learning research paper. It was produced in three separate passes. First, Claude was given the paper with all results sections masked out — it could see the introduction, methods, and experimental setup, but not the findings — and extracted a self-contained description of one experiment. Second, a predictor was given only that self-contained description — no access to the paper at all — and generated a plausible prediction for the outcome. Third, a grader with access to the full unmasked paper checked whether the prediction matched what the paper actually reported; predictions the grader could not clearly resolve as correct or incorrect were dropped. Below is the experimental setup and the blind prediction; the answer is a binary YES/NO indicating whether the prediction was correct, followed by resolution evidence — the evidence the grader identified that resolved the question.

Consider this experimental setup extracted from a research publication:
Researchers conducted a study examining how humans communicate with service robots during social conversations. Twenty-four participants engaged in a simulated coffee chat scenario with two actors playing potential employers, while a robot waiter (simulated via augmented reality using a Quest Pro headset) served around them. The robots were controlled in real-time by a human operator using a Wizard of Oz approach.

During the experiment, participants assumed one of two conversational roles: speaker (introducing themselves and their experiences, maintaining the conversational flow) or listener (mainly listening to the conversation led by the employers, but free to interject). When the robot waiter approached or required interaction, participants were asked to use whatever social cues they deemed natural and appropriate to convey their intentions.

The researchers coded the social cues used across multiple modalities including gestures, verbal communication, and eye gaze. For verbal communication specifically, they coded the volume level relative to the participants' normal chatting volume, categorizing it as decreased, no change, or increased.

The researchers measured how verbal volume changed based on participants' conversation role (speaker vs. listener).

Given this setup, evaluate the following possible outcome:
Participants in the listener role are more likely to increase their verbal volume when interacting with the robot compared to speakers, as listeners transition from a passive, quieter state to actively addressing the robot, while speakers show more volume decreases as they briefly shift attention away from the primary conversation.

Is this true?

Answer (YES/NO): NO